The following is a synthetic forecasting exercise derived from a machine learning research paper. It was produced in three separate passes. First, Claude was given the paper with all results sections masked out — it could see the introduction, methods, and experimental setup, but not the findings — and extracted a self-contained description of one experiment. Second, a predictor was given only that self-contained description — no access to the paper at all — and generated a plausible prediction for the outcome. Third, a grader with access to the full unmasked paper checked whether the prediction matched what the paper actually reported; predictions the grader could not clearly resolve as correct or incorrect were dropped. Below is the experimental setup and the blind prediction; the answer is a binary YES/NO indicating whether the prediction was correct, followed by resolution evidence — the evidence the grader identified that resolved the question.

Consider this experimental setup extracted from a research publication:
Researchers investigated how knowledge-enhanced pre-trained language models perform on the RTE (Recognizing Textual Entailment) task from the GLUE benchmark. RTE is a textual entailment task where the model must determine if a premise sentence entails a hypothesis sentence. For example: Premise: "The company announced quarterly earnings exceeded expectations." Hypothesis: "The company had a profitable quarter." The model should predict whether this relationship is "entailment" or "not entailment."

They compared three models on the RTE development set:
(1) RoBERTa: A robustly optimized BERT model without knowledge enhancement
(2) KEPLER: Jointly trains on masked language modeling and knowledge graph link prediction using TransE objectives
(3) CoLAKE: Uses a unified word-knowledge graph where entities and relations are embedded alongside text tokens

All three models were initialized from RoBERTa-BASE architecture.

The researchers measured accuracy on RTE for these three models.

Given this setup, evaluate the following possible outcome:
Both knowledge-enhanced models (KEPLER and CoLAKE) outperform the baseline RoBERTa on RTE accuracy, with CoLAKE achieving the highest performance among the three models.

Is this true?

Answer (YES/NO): NO